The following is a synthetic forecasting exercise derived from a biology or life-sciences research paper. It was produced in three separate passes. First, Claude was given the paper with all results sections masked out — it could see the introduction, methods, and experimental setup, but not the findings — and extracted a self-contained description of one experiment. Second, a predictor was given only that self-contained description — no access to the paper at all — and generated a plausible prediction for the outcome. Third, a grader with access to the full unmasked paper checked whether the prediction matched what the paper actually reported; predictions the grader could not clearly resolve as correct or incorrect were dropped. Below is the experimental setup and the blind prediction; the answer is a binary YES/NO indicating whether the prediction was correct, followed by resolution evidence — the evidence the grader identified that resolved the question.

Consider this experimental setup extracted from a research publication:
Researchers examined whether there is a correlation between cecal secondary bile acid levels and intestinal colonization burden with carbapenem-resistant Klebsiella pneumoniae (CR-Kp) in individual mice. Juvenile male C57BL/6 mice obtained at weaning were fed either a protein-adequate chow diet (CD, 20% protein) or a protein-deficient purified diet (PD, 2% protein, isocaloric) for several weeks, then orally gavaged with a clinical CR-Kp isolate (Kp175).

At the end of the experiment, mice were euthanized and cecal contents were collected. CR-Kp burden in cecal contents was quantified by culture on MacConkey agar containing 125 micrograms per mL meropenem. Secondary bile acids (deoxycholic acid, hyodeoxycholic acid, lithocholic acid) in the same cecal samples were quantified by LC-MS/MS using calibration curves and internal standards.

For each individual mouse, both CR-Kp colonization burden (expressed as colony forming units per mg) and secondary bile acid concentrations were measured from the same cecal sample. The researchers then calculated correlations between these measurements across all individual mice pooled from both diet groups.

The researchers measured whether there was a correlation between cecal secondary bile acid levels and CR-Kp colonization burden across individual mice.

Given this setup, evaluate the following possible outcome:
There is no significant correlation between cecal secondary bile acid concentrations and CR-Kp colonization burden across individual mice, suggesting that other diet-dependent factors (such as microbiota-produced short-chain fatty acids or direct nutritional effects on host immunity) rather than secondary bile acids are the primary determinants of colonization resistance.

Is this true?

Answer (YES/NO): NO